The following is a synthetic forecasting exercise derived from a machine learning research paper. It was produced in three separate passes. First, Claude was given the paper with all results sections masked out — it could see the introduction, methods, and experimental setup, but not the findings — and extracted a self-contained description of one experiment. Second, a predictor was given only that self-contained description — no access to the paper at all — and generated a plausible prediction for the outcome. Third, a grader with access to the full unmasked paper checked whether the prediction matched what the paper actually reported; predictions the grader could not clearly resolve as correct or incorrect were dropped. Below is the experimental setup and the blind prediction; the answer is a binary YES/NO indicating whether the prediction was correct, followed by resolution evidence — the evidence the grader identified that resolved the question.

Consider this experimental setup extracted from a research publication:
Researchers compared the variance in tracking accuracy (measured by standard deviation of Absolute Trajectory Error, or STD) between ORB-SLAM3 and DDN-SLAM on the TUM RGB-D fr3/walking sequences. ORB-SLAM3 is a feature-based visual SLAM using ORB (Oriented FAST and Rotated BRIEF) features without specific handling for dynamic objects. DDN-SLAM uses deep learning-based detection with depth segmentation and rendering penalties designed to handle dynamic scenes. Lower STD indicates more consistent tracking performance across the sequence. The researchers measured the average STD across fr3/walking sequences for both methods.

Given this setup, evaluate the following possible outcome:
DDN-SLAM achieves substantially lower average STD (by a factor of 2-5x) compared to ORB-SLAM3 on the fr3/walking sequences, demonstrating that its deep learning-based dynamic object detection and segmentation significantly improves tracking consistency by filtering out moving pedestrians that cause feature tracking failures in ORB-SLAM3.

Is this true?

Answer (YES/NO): NO